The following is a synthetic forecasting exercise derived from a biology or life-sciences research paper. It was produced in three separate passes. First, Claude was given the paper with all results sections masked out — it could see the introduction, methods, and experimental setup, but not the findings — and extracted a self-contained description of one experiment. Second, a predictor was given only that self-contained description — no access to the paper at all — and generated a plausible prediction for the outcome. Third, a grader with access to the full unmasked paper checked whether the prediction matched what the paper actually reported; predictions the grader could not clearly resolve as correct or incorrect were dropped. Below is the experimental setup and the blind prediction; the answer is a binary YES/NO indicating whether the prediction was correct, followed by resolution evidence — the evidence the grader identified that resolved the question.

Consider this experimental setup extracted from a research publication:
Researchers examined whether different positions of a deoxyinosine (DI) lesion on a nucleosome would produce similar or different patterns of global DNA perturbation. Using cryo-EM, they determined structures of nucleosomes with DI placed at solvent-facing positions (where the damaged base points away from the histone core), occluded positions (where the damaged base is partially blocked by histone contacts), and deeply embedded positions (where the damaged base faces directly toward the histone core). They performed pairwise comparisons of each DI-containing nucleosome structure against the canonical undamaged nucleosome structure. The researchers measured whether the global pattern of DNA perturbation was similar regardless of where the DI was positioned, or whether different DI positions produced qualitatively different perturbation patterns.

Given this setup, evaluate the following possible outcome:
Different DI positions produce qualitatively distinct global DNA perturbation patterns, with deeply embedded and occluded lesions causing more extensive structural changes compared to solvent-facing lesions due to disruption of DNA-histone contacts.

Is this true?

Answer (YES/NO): NO